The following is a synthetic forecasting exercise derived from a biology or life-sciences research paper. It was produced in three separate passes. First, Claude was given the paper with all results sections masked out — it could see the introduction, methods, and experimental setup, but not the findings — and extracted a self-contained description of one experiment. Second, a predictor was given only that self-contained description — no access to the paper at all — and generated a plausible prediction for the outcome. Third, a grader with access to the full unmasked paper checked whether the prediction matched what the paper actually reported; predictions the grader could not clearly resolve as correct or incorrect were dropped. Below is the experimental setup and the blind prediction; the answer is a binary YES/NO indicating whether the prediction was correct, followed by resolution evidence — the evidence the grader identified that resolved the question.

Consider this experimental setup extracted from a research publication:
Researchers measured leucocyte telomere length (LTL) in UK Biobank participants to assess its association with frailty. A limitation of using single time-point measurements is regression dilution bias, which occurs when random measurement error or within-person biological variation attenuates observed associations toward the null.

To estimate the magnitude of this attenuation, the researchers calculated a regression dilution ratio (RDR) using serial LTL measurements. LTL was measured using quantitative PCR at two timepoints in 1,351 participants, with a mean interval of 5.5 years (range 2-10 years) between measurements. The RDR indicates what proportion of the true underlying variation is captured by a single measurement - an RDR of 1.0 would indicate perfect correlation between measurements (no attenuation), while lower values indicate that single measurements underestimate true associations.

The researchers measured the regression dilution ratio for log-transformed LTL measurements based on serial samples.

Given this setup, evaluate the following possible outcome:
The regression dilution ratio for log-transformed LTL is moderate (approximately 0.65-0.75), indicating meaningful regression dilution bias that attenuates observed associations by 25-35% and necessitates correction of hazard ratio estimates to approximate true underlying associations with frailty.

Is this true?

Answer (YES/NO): YES